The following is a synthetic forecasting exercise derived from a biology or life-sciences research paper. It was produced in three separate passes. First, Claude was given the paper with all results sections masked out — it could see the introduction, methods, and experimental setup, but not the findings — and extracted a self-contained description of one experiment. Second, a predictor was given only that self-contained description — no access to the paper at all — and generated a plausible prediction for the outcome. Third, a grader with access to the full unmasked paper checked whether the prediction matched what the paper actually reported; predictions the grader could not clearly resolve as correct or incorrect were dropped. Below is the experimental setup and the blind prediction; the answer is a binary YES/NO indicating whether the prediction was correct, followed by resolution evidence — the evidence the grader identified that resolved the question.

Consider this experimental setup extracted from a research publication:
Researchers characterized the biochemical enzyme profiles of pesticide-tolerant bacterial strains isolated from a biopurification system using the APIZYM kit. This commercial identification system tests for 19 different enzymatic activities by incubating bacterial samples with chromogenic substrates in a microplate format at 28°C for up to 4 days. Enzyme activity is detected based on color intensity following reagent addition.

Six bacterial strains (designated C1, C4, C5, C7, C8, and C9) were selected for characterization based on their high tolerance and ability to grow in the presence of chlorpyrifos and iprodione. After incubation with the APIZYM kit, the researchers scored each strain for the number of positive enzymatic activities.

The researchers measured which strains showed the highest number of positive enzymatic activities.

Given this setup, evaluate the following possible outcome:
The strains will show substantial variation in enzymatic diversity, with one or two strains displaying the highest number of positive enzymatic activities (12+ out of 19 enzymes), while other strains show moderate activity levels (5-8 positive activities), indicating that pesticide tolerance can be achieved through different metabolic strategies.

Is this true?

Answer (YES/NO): NO